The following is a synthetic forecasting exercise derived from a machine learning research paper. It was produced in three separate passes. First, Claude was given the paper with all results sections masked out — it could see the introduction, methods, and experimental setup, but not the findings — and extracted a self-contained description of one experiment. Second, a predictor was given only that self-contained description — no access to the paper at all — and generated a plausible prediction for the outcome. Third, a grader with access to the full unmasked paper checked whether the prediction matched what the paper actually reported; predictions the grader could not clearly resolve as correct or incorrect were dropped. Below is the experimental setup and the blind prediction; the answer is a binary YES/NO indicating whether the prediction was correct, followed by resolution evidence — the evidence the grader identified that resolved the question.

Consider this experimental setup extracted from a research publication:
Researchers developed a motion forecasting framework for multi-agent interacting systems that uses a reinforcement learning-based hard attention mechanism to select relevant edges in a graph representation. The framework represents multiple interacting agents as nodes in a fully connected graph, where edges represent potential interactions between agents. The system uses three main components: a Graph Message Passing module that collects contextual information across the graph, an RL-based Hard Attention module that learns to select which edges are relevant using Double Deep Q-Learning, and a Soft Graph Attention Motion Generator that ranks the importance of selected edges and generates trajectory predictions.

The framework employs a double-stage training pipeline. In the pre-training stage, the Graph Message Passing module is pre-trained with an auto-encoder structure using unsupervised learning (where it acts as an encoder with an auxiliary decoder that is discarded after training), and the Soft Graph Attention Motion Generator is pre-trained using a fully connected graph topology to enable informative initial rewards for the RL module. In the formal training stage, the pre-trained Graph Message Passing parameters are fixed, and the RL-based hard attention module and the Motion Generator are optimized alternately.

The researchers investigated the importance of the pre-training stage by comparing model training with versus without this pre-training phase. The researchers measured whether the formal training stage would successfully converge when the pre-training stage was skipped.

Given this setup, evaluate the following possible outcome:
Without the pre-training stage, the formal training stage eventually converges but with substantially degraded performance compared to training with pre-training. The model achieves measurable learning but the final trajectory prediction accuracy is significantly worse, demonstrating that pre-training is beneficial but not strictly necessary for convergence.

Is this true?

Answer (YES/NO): NO